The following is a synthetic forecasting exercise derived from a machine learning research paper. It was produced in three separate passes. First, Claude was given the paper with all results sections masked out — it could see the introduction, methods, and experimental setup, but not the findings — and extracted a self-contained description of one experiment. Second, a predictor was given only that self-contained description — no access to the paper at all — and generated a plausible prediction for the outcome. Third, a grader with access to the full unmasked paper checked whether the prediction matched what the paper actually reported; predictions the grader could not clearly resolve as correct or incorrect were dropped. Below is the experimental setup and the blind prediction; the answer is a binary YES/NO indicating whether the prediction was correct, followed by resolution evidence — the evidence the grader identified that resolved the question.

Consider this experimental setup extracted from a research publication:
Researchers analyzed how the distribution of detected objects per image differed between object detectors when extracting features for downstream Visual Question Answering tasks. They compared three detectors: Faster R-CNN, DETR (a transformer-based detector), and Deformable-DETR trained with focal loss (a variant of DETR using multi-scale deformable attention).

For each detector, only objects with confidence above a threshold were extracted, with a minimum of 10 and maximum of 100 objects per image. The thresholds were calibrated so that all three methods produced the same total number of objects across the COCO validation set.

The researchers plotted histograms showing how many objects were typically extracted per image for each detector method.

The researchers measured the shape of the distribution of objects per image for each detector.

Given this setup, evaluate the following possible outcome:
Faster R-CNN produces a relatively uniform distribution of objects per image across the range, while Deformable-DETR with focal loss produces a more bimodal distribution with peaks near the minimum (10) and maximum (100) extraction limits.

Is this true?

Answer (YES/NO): NO